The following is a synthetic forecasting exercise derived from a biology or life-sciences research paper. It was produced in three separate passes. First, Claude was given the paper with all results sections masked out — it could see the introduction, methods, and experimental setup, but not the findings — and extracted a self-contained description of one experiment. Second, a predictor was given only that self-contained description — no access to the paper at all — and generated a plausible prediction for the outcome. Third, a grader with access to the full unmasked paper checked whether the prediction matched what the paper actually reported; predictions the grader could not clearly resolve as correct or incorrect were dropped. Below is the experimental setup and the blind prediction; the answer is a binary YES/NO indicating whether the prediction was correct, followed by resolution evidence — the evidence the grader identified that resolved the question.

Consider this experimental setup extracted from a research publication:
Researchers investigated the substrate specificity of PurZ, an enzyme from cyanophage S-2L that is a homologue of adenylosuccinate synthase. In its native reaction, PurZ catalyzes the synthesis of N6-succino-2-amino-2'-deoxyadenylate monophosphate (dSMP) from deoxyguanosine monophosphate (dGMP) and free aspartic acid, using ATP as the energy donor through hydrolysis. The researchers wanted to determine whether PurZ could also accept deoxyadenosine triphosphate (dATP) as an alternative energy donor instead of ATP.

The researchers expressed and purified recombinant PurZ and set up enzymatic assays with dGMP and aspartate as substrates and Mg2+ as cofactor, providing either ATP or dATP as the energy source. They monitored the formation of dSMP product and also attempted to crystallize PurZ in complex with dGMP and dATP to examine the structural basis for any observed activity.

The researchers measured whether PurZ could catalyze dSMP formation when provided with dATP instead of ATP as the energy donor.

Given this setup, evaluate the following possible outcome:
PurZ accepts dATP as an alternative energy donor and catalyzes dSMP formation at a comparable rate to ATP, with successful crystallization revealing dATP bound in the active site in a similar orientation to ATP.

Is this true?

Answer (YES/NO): YES